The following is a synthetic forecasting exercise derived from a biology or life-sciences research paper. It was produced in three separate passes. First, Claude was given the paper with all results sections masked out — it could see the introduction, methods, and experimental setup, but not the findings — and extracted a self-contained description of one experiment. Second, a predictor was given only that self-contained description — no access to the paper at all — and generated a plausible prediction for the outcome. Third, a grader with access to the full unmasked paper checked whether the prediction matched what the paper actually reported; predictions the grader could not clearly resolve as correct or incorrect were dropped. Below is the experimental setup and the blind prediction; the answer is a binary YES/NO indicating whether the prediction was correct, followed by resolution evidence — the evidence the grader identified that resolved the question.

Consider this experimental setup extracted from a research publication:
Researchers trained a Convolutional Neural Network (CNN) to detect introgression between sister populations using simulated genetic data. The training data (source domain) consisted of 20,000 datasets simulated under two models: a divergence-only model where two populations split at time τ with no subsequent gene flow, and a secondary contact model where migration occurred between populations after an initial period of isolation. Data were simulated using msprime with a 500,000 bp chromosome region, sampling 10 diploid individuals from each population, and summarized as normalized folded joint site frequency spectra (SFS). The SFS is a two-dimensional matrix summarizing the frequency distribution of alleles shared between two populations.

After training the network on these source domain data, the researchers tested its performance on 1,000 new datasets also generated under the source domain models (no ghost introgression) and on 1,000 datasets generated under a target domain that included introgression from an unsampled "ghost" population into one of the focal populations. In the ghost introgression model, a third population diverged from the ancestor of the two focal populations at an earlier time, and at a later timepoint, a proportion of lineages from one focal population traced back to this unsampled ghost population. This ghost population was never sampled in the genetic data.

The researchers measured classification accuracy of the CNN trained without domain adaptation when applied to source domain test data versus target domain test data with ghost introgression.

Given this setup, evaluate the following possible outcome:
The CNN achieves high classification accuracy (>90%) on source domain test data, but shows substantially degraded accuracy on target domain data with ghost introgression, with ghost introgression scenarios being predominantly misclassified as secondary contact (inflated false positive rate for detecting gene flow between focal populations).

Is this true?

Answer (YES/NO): NO